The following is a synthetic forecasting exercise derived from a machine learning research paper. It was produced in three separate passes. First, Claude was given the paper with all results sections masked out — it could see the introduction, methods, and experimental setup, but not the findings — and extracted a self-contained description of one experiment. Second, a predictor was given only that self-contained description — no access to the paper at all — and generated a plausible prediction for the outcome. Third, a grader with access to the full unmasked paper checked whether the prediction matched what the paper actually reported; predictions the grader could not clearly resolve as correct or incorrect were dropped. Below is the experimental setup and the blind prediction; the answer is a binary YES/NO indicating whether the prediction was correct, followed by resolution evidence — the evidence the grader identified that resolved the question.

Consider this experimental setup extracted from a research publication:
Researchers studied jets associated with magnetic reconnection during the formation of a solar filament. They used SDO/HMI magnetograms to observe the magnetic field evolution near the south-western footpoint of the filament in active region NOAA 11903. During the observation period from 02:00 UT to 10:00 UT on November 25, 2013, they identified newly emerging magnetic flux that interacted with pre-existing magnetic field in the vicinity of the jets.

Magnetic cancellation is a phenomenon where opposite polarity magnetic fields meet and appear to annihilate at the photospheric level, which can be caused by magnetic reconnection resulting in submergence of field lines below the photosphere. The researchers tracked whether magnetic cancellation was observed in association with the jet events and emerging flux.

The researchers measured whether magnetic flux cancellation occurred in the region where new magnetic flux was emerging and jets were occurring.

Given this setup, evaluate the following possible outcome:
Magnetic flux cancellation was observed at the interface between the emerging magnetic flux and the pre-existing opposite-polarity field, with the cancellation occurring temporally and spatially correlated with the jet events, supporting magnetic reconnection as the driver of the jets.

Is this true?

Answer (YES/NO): YES